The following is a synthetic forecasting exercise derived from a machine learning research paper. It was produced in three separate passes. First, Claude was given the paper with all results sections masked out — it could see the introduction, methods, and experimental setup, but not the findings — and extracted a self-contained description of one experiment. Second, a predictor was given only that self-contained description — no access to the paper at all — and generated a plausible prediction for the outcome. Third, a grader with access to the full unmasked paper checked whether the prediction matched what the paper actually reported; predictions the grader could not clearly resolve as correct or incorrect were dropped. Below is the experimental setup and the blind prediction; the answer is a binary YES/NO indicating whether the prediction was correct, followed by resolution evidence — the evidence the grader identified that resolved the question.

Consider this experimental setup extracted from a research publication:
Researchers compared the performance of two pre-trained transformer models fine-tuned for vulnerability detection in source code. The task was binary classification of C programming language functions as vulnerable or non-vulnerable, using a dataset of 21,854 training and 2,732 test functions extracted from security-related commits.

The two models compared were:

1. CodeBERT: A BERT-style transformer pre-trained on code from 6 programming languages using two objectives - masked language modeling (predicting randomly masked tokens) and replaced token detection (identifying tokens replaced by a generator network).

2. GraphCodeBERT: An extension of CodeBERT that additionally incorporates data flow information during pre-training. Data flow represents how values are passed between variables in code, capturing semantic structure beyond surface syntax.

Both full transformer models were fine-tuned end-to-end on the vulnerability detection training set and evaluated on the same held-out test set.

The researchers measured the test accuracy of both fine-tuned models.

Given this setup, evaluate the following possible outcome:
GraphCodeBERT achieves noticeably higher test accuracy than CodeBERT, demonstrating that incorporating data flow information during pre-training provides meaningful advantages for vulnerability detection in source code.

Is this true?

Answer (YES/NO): NO